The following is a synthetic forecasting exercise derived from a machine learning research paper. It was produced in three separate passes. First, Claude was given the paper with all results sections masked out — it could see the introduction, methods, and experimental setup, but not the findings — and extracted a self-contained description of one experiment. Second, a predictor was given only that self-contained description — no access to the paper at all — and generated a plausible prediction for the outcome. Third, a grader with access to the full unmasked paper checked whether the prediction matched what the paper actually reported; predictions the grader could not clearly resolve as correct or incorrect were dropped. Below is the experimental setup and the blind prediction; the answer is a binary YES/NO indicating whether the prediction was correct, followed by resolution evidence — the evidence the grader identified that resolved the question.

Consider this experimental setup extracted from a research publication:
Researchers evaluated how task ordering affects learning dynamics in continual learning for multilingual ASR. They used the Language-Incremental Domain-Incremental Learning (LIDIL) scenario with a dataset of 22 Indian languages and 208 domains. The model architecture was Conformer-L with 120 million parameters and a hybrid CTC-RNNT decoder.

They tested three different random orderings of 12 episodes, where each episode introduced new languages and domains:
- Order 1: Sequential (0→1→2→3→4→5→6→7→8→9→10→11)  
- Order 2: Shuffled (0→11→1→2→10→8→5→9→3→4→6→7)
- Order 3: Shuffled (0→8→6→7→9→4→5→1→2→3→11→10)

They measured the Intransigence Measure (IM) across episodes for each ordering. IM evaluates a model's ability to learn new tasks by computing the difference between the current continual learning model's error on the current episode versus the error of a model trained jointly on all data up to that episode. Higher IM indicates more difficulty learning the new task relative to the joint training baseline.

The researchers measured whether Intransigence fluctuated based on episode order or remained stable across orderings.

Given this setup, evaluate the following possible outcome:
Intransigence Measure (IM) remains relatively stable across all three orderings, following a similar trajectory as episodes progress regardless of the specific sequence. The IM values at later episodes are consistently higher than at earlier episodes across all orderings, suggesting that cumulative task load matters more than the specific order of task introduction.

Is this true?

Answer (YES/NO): NO